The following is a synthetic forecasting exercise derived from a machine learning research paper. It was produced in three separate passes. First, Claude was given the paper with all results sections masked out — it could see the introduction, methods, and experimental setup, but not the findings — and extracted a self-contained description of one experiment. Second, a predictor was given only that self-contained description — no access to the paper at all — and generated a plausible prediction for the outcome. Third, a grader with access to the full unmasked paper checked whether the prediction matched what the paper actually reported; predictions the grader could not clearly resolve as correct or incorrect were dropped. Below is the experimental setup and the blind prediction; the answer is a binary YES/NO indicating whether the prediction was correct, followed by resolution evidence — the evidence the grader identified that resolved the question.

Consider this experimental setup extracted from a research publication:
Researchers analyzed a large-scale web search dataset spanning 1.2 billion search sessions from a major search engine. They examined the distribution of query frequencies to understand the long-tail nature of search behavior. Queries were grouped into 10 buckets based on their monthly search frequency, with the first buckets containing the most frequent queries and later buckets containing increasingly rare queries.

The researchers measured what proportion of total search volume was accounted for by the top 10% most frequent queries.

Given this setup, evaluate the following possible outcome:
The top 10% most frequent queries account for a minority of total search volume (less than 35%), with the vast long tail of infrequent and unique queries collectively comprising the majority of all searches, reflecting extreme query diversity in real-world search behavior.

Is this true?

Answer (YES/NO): NO